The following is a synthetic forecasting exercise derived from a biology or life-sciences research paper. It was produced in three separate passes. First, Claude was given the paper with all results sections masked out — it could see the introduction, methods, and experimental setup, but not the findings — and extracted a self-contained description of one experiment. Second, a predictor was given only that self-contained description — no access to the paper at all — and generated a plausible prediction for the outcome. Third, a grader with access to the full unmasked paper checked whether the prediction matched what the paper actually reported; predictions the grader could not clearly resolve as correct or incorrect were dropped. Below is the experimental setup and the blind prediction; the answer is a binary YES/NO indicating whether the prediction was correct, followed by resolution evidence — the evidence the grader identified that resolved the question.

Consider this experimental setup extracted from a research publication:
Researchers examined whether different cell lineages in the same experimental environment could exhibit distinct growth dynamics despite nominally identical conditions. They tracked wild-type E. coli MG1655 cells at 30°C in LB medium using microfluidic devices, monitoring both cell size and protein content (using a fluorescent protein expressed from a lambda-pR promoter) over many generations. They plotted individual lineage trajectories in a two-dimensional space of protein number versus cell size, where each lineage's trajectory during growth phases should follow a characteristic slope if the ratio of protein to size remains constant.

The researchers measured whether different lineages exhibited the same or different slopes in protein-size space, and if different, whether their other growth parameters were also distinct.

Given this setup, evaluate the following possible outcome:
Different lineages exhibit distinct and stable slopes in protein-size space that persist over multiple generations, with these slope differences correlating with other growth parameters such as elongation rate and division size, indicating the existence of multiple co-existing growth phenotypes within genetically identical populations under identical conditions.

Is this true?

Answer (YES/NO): YES